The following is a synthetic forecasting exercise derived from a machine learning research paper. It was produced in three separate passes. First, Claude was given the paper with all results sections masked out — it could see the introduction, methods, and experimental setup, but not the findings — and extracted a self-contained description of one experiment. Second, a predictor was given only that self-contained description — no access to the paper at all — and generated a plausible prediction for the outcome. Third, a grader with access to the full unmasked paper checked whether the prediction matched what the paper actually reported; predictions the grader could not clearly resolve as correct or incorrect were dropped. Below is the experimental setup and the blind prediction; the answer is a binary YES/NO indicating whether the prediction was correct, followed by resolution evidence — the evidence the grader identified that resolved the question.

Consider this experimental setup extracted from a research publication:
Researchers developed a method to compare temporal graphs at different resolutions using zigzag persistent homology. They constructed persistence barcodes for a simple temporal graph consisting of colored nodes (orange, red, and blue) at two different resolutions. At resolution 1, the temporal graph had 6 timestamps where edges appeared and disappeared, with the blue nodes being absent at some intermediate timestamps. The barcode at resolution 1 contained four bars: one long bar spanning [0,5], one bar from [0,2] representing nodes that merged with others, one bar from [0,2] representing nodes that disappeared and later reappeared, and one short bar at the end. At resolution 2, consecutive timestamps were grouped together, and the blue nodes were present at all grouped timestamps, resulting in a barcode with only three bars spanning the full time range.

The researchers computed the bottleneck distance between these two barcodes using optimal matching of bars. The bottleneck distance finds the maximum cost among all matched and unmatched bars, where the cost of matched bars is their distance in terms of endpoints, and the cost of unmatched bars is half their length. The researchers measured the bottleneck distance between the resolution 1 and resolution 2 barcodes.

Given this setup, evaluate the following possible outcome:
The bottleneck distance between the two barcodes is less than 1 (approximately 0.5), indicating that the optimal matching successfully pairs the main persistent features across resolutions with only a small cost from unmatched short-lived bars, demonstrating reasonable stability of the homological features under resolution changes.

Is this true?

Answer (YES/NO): NO